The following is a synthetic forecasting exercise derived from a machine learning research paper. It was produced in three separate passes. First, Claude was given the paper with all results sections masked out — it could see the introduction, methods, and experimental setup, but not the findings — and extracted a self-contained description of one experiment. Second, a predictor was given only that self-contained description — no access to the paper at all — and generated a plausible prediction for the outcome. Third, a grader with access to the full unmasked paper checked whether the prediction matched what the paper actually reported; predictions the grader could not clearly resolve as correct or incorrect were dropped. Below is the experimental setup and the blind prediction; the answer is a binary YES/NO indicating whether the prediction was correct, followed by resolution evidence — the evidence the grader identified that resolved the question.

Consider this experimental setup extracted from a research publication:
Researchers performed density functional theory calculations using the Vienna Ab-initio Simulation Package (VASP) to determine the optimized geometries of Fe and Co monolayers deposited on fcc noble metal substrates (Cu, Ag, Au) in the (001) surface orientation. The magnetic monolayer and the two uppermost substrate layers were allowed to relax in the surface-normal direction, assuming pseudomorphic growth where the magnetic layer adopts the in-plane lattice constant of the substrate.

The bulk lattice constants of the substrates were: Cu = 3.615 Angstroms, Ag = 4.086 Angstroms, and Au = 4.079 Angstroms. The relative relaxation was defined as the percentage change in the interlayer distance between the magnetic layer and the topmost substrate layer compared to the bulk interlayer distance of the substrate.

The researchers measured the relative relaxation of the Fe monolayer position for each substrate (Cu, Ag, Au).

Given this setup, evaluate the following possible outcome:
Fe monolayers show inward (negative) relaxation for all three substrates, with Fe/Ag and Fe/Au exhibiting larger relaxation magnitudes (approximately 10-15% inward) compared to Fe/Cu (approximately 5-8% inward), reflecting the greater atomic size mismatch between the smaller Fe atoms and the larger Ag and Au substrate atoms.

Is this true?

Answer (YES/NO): NO